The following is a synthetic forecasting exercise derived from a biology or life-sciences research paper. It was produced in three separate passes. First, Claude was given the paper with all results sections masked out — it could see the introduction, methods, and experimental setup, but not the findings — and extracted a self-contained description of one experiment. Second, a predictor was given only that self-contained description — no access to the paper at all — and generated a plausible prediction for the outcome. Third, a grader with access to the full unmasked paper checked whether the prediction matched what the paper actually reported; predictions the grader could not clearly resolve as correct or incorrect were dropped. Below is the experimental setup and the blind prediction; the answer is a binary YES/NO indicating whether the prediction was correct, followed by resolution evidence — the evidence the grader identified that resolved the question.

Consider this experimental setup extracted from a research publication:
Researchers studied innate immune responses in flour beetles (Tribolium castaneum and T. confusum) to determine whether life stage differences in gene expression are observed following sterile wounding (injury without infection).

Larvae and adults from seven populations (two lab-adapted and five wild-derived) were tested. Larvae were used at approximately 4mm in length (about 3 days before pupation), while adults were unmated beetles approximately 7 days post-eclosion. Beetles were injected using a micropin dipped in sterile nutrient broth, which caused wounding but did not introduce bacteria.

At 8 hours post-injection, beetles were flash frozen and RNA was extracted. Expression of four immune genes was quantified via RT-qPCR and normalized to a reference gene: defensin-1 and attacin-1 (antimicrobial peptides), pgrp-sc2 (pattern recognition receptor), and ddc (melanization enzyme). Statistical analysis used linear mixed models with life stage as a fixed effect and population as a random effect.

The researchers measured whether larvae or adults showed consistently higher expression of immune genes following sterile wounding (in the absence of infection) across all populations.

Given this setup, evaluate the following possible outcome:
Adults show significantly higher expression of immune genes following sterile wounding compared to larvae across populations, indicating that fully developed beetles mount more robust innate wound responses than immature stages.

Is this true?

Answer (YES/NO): NO